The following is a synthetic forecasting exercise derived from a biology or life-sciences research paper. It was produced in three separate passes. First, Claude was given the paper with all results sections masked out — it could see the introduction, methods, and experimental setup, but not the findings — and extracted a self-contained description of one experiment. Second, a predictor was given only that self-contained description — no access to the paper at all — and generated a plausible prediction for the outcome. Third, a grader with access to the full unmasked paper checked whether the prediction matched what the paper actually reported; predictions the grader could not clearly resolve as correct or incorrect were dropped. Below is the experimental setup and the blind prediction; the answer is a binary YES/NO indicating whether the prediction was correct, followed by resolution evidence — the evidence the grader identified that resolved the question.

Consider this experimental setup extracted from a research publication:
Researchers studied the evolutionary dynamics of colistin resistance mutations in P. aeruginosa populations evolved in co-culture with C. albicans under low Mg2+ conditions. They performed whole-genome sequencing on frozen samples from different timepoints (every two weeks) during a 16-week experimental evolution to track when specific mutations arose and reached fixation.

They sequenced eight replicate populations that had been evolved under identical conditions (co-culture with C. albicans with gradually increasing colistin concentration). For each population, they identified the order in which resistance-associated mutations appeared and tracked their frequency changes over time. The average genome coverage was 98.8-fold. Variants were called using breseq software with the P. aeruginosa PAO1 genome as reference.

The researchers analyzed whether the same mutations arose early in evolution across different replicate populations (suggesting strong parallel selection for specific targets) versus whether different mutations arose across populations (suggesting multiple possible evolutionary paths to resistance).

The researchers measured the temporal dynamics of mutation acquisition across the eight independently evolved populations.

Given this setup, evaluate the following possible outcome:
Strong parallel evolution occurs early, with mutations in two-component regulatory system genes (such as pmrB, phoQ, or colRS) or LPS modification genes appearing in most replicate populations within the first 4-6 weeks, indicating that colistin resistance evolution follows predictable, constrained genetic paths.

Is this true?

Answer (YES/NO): NO